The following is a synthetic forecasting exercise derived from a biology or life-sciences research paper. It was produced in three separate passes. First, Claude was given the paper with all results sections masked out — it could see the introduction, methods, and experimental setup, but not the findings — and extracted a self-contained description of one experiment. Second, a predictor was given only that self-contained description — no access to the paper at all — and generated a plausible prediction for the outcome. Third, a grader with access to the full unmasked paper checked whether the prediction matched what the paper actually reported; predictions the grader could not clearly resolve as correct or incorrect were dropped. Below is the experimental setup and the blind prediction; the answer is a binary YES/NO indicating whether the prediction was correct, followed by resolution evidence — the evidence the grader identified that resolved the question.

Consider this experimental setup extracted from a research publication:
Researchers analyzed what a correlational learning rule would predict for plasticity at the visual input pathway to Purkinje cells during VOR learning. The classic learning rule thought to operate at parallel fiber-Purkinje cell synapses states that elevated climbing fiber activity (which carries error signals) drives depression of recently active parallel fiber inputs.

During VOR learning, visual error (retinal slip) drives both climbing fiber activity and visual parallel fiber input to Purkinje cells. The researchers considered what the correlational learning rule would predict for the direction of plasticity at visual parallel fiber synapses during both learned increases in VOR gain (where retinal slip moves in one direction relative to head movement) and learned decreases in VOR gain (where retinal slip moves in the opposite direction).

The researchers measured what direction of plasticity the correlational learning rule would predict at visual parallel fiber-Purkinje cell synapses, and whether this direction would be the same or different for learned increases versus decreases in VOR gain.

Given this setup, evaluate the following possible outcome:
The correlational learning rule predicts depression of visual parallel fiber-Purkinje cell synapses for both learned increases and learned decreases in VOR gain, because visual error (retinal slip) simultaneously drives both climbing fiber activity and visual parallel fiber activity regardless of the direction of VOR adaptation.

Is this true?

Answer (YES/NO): NO